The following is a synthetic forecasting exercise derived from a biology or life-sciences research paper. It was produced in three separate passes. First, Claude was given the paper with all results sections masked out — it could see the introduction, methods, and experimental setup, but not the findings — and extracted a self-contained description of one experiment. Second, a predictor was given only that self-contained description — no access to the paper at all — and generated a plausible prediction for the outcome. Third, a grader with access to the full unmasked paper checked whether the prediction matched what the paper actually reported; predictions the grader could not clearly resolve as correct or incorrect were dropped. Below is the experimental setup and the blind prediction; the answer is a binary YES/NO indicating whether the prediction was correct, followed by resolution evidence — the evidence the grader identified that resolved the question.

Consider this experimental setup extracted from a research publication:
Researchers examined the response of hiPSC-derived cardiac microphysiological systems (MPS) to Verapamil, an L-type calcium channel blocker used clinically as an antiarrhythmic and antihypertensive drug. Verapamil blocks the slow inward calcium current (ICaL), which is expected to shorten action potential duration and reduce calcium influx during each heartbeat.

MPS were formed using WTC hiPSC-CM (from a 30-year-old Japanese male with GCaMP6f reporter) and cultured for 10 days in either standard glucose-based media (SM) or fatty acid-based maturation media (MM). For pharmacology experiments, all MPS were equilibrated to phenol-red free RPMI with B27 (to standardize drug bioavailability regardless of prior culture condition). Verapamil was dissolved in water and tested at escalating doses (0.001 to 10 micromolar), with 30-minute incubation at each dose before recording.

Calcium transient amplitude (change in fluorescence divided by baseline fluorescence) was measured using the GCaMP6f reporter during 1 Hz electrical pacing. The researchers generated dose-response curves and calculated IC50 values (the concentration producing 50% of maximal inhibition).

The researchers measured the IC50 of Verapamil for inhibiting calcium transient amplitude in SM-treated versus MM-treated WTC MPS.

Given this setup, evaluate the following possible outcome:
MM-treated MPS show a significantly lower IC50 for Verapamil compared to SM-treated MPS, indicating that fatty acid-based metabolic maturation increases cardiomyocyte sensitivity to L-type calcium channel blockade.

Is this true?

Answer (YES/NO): NO